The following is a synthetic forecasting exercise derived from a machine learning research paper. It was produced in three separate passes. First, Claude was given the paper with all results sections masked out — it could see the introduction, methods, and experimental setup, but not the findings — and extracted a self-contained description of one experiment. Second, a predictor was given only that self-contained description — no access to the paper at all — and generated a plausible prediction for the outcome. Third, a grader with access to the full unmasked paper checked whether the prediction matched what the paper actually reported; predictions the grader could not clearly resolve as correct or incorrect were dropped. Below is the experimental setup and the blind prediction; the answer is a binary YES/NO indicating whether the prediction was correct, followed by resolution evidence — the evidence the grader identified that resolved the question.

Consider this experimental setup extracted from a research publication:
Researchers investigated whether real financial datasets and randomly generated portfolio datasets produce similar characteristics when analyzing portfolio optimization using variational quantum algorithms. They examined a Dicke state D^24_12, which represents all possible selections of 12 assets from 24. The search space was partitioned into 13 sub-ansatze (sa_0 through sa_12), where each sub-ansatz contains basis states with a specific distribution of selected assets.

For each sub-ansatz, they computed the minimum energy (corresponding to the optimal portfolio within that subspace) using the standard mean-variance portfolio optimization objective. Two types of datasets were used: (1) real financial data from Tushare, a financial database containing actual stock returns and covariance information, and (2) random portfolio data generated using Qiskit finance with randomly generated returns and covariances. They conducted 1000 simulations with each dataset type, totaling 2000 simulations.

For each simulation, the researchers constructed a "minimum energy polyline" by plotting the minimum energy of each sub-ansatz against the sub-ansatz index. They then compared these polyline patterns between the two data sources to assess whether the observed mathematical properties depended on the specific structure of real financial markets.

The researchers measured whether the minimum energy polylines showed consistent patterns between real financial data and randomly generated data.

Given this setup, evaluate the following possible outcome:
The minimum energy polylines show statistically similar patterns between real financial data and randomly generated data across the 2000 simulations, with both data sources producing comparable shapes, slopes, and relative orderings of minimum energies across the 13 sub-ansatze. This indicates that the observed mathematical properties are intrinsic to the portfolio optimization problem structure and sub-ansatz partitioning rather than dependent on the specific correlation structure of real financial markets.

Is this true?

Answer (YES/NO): YES